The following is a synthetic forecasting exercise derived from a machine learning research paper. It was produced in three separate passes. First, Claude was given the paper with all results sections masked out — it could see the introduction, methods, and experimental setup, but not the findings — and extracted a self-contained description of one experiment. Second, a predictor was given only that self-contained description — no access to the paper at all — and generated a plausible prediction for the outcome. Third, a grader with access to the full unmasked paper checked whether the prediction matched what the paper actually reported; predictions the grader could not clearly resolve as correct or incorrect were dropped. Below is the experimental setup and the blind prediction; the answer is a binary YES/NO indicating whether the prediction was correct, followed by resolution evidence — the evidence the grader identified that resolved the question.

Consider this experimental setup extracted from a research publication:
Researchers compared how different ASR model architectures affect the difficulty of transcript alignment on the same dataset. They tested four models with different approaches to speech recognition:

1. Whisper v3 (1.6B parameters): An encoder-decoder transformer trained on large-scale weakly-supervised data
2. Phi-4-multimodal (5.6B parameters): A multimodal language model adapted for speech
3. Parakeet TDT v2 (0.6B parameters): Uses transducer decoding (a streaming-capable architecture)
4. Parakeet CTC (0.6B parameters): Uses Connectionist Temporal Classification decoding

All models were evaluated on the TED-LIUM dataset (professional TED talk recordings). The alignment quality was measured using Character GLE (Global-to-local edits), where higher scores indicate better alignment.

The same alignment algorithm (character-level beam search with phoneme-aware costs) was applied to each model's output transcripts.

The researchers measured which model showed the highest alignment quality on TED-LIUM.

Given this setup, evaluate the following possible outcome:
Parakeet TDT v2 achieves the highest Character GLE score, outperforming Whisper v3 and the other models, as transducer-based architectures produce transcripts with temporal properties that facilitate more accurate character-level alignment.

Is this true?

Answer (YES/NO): NO